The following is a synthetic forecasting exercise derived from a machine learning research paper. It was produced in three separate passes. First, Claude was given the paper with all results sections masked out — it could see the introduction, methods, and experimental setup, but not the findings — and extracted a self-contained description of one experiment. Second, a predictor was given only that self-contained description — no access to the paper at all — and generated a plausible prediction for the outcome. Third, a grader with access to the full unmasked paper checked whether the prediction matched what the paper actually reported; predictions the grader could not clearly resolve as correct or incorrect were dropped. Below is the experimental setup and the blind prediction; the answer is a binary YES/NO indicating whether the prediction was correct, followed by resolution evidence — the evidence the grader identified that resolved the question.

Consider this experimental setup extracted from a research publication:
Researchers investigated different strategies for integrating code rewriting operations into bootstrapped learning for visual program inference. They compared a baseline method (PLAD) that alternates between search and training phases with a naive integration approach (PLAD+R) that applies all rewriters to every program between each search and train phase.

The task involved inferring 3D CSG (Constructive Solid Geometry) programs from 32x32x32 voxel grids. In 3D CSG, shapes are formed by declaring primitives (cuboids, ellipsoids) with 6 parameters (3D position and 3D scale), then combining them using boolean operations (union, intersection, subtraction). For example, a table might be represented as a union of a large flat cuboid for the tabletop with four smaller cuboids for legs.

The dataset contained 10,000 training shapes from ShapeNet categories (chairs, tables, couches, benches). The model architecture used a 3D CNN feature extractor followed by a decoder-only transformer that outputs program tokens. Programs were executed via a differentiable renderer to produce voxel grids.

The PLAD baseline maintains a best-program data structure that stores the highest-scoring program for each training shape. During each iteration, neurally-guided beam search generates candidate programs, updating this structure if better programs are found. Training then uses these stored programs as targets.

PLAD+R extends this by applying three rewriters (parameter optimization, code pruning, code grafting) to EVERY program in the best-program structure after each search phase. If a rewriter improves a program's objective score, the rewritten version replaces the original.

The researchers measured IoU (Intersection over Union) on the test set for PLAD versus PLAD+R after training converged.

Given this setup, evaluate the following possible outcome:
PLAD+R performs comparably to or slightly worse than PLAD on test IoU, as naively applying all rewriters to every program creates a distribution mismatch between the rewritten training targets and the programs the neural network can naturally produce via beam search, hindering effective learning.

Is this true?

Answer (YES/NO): YES